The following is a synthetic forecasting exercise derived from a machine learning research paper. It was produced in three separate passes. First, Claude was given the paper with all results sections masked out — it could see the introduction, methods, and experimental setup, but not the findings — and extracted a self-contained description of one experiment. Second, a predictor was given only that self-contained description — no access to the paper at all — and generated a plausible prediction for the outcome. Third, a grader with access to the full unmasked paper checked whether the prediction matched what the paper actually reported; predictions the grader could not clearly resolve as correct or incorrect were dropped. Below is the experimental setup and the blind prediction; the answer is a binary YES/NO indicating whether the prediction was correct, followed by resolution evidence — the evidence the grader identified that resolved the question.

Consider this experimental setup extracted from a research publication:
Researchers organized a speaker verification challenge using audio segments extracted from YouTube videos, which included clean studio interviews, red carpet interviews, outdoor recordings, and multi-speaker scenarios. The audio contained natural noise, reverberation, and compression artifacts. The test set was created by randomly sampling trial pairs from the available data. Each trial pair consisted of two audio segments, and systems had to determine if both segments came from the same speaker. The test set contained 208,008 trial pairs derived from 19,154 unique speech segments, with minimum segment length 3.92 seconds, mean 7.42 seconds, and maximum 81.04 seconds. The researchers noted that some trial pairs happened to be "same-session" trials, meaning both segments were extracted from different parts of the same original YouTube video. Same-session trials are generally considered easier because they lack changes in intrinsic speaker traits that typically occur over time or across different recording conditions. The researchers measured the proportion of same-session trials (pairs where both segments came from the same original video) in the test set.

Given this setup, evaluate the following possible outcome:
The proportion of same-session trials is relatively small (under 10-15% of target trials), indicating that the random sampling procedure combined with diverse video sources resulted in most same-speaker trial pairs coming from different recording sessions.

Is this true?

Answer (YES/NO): YES